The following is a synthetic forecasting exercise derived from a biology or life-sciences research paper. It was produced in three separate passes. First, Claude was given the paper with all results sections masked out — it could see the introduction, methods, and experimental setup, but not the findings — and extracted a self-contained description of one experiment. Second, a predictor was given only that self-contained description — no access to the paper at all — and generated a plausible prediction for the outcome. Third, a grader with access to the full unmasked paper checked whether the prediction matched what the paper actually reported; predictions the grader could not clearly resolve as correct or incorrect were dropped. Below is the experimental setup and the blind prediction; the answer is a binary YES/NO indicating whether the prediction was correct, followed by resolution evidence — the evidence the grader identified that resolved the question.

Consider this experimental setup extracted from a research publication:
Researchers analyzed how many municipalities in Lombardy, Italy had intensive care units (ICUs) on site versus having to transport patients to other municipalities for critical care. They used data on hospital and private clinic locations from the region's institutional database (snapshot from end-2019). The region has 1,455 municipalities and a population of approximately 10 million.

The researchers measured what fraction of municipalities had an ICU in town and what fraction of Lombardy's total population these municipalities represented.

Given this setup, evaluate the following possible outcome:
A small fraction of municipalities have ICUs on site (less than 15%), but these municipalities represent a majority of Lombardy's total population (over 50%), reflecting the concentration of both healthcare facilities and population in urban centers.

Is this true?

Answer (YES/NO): NO